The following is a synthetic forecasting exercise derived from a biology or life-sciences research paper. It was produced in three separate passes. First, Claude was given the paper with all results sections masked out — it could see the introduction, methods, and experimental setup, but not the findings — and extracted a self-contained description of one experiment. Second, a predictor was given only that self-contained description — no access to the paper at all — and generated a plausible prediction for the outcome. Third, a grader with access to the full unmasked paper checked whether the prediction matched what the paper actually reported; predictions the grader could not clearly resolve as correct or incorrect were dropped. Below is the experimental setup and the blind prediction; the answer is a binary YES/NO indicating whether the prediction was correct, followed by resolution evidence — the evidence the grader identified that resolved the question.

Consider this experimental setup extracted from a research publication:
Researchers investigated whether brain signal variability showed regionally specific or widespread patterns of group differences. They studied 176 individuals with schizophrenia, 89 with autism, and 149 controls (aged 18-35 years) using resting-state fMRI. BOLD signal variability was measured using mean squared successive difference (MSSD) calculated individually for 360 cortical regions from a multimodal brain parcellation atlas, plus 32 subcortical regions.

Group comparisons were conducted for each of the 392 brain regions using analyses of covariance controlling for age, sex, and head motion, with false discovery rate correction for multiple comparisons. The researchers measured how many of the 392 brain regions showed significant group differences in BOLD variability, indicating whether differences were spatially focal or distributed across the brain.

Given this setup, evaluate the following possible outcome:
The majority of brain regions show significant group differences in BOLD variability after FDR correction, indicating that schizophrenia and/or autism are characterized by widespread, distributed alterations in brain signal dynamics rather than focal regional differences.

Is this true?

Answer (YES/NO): NO